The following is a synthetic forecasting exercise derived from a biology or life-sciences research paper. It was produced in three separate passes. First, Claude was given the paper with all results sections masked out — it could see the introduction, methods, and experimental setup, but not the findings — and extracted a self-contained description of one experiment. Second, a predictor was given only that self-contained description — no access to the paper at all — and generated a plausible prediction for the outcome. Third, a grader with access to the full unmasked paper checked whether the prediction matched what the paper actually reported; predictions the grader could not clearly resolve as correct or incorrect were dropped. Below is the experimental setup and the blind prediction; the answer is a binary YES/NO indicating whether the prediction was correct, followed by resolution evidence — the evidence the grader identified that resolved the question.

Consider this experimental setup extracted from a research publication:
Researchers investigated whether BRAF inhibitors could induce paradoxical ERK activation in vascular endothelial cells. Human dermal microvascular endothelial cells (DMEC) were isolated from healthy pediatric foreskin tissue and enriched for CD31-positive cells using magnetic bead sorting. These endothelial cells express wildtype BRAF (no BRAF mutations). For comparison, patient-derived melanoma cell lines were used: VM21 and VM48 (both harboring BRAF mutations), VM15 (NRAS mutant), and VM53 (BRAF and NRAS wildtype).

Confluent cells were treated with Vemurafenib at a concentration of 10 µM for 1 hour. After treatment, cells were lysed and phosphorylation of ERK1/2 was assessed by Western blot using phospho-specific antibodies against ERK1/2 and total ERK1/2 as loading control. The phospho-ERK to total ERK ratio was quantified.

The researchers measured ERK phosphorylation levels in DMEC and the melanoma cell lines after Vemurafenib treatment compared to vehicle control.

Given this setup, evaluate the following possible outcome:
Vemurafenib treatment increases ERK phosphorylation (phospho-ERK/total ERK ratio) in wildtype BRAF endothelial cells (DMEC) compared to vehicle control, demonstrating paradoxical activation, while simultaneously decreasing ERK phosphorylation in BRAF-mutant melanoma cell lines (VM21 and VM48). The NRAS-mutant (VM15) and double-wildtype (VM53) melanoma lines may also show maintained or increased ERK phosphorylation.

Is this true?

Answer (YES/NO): NO